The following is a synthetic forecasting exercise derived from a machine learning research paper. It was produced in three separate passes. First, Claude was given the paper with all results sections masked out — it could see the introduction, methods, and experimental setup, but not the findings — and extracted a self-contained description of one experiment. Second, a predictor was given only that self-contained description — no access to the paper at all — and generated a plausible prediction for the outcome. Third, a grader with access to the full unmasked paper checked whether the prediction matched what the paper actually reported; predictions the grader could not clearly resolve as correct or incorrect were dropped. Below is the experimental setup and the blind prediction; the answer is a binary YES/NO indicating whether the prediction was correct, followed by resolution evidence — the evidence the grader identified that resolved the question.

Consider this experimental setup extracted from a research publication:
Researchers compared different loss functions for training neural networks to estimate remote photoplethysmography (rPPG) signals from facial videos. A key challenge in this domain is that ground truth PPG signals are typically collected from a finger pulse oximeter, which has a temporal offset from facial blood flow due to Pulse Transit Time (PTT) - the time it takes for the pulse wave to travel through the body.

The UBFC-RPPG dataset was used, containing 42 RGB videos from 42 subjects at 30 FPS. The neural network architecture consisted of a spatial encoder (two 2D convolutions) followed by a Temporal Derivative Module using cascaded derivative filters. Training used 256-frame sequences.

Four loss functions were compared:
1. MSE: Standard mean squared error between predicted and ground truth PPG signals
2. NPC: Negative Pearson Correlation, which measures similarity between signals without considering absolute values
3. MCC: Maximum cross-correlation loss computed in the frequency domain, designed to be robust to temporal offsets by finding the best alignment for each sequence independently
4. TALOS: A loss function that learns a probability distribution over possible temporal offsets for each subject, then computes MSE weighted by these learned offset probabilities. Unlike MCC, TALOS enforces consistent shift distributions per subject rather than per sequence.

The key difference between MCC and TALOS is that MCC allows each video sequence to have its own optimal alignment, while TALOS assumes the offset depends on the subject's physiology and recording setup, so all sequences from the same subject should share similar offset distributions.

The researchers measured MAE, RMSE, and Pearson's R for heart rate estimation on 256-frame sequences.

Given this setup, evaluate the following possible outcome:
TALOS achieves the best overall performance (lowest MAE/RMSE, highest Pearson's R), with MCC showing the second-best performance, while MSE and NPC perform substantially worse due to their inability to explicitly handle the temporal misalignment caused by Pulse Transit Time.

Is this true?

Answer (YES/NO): YES